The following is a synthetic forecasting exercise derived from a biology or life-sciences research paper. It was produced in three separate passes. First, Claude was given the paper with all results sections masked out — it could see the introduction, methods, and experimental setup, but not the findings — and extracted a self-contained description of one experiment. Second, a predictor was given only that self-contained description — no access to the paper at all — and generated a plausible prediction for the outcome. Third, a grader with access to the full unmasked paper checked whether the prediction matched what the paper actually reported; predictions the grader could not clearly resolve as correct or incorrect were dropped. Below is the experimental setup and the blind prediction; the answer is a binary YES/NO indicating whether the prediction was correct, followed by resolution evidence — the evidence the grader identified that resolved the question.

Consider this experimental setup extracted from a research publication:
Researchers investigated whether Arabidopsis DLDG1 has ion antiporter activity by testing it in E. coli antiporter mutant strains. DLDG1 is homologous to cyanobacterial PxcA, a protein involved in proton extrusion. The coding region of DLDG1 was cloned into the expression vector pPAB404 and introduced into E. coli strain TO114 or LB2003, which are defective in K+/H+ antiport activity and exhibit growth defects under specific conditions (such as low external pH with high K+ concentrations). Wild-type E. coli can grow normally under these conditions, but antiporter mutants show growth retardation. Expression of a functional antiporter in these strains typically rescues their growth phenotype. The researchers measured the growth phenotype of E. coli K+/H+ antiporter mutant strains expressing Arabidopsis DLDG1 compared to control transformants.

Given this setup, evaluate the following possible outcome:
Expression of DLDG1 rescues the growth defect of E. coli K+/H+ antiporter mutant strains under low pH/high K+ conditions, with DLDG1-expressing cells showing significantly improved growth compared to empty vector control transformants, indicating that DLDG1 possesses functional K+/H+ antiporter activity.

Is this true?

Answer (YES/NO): NO